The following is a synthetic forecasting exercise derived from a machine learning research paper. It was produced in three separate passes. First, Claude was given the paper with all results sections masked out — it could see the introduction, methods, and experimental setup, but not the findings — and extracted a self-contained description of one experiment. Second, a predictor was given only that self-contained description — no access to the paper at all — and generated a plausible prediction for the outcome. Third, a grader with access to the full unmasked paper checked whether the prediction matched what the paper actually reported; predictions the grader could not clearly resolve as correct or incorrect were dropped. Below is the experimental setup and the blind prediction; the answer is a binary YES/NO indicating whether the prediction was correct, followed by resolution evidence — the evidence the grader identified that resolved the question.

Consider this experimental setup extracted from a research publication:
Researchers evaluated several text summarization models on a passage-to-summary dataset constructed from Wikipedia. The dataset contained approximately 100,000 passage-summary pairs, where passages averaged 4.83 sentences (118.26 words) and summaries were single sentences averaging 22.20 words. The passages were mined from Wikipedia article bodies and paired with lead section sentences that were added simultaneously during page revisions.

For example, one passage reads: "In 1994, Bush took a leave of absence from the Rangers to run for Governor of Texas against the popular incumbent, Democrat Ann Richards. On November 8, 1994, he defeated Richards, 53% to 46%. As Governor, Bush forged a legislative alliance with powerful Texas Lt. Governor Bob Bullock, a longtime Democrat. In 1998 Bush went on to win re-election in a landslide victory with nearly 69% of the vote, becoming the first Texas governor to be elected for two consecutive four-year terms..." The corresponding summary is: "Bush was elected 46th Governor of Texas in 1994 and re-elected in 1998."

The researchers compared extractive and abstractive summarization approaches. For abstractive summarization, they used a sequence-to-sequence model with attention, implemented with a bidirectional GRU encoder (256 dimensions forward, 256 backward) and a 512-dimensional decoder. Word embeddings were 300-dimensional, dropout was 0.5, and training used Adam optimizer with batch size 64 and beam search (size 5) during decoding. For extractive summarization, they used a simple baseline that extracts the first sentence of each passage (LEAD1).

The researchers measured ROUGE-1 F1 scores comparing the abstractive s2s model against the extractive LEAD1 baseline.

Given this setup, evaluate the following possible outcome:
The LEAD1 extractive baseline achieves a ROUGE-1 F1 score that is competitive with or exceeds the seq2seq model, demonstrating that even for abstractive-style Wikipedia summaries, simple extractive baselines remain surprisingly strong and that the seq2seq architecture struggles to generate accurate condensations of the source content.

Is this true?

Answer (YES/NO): YES